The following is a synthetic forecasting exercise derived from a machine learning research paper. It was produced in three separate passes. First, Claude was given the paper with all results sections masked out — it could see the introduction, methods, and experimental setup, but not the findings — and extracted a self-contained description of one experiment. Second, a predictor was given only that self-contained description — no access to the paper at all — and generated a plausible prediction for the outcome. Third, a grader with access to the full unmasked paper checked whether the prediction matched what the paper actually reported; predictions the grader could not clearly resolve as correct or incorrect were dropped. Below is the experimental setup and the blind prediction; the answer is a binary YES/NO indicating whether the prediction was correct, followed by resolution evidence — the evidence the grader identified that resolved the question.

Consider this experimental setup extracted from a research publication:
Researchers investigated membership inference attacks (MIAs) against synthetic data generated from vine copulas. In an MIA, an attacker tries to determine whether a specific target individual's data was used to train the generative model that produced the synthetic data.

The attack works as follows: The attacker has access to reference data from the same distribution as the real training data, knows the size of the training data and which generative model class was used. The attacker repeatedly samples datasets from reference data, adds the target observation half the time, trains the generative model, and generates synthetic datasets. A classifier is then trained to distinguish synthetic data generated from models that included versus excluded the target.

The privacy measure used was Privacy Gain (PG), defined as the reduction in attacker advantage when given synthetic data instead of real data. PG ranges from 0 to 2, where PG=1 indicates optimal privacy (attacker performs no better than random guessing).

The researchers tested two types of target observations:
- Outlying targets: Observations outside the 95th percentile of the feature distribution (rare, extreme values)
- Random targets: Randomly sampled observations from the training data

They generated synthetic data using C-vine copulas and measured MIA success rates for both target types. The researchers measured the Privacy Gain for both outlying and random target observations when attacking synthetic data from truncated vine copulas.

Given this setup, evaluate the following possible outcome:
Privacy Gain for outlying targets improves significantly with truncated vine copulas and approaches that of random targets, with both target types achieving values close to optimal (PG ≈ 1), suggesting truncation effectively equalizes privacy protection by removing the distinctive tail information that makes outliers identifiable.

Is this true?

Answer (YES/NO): NO